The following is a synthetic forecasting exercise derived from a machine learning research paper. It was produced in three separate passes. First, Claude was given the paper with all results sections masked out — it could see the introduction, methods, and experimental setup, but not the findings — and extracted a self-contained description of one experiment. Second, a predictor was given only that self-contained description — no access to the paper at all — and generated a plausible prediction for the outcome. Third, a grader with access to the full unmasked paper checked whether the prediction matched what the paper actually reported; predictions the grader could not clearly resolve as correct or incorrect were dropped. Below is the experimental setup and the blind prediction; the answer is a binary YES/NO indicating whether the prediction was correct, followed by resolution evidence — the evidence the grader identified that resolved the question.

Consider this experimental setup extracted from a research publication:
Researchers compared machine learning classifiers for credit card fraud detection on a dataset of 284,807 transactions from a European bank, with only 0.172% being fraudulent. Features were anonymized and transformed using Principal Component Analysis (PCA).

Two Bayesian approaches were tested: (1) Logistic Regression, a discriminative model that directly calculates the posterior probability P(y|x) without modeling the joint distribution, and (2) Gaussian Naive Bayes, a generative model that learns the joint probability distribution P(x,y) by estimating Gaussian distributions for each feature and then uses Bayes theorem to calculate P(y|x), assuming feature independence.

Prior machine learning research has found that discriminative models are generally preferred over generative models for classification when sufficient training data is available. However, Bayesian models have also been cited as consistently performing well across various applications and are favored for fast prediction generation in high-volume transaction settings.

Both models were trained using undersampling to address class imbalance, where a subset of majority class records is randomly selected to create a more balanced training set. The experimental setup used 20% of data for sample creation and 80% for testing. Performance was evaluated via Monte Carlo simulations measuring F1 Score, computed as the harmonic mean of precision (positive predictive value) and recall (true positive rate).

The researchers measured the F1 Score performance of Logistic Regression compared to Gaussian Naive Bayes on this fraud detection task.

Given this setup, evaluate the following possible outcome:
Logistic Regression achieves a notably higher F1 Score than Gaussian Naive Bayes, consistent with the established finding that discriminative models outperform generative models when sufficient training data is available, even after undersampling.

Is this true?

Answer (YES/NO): NO